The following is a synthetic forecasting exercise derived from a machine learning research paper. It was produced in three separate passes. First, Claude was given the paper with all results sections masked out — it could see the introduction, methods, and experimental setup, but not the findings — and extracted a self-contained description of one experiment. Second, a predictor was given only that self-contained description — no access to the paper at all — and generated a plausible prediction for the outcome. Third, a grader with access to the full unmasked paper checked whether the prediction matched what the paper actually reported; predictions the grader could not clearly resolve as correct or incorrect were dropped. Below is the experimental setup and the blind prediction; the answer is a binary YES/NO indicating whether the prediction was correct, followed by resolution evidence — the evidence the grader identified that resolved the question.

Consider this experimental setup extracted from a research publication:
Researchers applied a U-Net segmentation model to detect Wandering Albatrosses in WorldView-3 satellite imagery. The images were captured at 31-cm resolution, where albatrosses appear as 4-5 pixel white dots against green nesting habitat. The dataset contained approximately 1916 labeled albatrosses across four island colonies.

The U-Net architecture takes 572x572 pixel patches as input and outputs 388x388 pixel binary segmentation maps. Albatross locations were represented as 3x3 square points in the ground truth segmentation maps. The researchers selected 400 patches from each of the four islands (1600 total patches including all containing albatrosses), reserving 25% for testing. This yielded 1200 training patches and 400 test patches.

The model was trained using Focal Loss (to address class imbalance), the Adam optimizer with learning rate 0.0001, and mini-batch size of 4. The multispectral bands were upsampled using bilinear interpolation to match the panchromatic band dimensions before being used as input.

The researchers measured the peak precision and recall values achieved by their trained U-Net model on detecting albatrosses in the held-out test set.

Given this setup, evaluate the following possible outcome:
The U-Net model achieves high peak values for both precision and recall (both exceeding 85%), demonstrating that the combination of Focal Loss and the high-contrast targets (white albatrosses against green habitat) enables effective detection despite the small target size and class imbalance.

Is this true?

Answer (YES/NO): NO